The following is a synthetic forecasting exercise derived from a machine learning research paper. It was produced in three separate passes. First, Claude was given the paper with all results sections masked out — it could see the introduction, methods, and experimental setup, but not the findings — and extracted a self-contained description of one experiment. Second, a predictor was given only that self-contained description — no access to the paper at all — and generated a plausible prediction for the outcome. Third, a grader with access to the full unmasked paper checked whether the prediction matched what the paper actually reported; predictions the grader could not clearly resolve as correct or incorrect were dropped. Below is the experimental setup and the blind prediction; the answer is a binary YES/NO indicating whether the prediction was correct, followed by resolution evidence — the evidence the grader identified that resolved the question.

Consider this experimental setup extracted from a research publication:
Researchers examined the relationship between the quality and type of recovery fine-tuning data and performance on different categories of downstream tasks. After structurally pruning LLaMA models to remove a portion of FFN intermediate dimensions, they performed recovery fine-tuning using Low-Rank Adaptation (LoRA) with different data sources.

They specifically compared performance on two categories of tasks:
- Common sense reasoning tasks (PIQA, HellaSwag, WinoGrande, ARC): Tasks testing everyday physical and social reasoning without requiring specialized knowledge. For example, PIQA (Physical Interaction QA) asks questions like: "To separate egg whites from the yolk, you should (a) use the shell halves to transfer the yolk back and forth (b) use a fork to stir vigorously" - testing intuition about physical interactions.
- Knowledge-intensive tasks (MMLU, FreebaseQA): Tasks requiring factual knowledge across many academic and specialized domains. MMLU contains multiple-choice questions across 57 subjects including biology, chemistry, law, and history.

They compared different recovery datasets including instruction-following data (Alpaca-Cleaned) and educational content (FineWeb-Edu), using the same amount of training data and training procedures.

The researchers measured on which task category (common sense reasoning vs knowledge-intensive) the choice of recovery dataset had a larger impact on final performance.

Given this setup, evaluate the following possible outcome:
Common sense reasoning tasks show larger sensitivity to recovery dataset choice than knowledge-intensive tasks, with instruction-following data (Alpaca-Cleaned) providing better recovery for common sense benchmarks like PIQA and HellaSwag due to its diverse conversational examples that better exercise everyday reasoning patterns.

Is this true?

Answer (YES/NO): NO